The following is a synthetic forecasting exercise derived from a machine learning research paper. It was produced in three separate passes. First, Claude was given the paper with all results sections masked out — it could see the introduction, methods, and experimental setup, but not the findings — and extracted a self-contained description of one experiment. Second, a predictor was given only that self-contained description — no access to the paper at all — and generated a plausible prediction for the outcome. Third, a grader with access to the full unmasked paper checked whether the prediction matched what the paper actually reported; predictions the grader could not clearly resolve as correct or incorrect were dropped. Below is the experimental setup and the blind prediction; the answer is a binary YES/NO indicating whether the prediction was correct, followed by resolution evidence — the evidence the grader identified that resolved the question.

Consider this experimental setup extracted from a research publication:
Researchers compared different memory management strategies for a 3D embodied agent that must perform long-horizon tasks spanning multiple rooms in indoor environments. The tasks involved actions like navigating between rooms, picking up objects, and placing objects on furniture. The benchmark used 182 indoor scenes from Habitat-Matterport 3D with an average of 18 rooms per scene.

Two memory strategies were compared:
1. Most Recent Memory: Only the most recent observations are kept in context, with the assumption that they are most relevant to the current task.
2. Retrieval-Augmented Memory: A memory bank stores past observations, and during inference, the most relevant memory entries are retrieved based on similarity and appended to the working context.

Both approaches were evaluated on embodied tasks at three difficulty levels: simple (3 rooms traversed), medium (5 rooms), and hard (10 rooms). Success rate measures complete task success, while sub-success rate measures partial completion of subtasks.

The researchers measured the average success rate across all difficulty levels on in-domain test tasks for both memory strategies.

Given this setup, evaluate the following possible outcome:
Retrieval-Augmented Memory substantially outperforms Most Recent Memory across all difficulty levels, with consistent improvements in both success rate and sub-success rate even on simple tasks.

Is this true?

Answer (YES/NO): NO